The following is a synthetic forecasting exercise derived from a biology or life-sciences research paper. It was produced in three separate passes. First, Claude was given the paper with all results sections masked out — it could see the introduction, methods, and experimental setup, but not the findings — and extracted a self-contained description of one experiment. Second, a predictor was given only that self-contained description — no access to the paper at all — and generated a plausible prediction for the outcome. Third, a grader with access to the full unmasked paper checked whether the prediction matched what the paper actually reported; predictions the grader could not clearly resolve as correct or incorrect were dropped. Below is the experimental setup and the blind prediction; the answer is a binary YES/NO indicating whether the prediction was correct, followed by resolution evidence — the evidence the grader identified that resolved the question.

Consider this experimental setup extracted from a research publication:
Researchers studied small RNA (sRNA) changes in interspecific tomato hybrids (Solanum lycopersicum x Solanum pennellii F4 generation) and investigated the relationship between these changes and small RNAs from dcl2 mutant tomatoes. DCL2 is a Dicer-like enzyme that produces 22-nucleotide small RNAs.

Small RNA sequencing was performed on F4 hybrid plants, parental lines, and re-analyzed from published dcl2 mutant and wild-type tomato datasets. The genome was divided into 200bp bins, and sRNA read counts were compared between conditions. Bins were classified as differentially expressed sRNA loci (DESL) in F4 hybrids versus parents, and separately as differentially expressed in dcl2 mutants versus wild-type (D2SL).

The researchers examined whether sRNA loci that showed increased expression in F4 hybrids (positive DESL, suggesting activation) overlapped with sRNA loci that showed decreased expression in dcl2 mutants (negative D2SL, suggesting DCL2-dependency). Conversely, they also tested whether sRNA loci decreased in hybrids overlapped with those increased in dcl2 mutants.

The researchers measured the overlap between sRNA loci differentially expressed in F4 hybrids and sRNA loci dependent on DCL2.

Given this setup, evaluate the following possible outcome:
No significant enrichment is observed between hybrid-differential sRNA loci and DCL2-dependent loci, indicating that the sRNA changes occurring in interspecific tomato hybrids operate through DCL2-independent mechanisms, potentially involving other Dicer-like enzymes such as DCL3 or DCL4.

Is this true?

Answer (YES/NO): NO